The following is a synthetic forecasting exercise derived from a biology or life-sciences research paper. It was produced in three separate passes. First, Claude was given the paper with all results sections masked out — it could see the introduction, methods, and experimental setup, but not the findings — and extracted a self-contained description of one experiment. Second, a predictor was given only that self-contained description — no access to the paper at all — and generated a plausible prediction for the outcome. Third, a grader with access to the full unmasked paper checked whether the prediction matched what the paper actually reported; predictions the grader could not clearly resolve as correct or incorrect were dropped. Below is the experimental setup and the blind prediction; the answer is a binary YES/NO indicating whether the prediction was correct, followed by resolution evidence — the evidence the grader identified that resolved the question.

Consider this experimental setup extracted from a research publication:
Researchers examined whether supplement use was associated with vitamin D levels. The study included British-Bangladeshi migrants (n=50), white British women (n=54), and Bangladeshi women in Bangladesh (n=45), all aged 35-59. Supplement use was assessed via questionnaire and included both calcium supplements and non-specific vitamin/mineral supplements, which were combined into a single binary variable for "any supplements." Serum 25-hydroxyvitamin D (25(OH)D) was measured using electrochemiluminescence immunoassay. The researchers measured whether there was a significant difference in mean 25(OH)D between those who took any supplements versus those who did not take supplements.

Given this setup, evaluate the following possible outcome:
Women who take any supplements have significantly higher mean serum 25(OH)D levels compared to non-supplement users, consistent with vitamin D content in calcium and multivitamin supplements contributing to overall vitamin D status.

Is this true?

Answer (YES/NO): NO